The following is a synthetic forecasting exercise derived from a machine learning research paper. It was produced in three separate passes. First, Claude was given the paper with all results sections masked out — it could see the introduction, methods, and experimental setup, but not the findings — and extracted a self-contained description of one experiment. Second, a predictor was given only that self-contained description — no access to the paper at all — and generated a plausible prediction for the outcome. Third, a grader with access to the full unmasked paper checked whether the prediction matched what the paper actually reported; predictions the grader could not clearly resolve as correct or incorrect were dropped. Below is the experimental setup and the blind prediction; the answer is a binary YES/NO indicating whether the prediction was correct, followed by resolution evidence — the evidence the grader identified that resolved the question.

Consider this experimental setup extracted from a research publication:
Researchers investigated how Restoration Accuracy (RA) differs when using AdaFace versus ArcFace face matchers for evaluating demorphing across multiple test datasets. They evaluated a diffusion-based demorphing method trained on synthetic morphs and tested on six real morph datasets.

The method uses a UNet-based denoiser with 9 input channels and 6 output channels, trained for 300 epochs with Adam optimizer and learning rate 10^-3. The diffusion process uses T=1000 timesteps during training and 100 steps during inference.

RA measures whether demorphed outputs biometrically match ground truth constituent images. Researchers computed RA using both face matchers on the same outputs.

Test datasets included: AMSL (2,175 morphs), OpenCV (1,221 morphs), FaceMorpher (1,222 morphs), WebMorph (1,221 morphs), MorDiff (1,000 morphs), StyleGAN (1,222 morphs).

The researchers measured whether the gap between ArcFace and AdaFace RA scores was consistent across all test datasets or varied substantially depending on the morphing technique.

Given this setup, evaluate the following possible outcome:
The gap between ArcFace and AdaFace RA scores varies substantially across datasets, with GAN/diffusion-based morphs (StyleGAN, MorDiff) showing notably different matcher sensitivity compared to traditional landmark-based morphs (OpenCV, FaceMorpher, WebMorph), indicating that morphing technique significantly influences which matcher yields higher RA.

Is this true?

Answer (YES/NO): NO